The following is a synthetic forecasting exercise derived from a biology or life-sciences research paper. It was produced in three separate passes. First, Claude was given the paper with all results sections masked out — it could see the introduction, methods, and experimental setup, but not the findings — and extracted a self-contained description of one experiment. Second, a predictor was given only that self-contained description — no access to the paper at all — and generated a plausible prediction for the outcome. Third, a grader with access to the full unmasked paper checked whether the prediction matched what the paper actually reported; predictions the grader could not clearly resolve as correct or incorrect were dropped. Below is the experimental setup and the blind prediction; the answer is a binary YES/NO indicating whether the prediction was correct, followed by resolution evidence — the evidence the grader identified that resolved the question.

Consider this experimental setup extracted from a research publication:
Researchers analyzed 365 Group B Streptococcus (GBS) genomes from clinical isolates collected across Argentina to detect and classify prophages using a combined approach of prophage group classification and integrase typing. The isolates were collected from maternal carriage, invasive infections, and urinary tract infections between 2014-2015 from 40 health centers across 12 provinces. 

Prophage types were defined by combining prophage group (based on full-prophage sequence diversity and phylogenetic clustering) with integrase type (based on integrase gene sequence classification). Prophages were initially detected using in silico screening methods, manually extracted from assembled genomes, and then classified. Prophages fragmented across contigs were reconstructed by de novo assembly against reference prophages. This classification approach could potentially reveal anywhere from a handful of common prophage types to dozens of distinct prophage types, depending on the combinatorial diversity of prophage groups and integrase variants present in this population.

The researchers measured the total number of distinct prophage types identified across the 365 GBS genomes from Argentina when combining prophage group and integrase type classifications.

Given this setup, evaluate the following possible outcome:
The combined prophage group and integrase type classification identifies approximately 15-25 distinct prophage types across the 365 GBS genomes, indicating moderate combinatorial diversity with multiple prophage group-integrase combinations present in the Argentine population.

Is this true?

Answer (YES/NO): YES